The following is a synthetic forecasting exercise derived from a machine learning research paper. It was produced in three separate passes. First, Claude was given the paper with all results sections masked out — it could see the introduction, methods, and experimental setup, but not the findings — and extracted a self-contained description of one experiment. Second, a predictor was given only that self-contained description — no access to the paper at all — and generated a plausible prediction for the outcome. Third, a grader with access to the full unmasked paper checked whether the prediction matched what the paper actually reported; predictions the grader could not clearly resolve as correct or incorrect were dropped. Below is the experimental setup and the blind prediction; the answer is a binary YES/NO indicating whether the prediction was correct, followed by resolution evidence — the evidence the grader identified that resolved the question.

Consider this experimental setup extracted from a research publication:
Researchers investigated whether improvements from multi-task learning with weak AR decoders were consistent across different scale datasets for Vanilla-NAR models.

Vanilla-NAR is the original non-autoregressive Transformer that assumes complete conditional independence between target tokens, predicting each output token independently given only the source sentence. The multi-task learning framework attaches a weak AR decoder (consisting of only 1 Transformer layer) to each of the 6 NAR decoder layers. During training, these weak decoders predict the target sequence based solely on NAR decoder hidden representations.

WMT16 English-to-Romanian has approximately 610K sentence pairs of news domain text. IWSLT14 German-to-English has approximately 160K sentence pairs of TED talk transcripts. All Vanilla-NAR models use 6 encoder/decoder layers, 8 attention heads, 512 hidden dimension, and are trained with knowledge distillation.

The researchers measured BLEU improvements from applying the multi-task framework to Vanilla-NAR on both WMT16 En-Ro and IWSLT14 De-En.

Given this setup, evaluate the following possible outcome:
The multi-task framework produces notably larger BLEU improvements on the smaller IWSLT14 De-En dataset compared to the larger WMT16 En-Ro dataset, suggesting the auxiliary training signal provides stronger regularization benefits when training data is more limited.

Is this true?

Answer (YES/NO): YES